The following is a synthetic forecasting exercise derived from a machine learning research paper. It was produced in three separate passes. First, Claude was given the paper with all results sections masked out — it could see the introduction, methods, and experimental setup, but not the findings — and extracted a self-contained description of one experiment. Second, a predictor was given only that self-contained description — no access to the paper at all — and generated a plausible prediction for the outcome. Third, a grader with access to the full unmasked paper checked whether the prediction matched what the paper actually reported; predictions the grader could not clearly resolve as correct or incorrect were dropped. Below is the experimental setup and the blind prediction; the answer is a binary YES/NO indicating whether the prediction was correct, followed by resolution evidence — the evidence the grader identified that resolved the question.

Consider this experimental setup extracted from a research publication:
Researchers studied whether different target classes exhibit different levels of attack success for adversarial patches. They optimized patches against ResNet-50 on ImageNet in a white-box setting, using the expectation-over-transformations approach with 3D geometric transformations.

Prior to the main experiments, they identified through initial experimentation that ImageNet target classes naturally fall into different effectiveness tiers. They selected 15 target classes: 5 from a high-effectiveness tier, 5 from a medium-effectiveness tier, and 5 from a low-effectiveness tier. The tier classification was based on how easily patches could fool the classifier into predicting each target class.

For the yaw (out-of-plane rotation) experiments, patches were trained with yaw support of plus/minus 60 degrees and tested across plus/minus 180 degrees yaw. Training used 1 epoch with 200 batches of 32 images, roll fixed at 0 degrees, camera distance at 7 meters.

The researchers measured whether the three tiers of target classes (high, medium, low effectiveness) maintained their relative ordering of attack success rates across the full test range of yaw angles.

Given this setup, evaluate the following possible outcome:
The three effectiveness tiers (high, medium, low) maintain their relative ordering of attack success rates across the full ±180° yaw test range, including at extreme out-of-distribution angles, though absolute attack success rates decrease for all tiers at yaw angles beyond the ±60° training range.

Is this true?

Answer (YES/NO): NO